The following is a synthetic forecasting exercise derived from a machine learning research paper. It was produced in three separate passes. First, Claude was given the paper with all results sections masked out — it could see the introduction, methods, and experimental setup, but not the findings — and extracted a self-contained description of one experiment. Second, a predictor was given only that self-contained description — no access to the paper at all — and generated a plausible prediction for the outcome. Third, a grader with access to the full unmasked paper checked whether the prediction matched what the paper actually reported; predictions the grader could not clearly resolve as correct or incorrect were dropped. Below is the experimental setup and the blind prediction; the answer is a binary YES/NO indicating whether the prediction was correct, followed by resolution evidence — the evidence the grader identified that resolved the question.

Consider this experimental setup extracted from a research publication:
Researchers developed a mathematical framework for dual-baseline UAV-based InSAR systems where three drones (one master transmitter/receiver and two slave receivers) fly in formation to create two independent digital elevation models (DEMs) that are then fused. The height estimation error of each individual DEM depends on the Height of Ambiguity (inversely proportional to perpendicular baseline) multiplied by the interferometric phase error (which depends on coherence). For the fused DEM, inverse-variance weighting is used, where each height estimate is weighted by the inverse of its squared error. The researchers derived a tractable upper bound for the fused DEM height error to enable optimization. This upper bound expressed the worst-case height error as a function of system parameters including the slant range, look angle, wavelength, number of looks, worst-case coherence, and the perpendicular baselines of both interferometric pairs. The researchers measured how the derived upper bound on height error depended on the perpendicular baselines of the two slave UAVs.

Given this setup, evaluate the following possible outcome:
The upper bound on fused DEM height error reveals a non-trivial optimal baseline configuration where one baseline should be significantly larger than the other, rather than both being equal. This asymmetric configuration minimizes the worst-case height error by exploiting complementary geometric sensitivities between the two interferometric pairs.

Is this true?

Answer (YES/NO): NO